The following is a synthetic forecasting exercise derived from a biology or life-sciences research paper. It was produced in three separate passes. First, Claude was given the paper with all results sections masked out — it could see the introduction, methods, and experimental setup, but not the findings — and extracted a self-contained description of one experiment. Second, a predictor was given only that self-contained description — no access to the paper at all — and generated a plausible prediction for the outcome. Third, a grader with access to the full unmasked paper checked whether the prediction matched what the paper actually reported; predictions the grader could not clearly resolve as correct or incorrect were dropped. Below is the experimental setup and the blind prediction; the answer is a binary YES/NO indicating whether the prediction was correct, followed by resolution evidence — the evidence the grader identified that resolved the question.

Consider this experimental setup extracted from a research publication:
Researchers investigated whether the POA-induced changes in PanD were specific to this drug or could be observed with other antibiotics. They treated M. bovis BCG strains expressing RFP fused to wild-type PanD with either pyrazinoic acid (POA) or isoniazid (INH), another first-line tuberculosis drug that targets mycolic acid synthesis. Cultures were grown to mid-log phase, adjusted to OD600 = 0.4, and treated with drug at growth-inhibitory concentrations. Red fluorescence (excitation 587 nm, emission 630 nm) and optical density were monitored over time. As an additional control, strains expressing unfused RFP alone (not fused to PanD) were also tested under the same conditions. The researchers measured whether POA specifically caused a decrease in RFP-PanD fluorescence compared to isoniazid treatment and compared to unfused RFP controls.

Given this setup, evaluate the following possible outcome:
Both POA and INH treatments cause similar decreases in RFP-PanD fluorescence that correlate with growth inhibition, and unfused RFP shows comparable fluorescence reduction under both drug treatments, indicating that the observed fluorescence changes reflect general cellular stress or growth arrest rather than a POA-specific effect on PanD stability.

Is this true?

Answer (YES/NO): NO